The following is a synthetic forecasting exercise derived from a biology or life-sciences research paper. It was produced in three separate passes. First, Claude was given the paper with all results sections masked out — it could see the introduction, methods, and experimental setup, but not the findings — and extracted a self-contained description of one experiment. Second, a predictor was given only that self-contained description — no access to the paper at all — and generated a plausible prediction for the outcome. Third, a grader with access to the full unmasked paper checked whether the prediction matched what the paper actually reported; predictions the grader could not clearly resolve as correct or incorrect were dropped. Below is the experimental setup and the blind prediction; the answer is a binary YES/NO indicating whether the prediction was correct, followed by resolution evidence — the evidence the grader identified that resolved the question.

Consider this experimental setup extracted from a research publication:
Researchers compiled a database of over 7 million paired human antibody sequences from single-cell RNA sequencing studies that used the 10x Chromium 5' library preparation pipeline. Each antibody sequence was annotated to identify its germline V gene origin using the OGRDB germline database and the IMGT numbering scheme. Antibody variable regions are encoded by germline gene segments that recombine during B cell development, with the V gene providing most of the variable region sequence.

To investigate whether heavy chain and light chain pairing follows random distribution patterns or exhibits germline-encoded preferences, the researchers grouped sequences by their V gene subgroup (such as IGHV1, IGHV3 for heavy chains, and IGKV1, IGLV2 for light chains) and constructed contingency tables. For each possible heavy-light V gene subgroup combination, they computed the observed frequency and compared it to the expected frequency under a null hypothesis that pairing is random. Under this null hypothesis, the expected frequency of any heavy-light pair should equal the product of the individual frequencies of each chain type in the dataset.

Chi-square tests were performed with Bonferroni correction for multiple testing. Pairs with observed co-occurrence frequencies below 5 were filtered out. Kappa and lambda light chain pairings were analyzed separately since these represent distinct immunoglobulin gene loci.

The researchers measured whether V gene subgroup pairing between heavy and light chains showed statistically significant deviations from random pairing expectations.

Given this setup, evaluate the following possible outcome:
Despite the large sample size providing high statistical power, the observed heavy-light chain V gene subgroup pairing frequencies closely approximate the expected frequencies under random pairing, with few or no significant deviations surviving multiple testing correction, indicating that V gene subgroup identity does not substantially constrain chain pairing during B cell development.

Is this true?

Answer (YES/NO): NO